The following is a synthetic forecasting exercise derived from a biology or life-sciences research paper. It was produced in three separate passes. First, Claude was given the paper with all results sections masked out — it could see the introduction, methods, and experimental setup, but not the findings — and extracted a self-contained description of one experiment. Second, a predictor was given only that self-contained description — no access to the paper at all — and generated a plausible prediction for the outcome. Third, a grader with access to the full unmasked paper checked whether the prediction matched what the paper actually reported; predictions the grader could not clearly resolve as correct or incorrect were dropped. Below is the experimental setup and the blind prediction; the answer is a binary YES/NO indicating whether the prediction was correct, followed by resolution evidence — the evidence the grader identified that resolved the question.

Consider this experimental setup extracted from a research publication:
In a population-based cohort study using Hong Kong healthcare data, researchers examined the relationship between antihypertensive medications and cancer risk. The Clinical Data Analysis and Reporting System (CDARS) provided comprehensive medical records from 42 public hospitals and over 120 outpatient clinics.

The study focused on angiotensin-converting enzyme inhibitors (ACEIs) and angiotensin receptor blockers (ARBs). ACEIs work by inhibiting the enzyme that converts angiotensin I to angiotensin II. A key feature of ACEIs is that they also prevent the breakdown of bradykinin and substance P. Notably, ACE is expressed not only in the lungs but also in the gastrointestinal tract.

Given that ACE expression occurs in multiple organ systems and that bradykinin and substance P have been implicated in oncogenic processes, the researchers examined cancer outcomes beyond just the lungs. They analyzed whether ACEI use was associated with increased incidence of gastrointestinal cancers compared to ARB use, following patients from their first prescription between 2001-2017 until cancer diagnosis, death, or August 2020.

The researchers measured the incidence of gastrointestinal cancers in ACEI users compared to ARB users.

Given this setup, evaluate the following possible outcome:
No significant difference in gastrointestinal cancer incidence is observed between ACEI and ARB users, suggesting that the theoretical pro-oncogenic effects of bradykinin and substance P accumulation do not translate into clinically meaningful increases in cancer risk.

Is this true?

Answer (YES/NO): NO